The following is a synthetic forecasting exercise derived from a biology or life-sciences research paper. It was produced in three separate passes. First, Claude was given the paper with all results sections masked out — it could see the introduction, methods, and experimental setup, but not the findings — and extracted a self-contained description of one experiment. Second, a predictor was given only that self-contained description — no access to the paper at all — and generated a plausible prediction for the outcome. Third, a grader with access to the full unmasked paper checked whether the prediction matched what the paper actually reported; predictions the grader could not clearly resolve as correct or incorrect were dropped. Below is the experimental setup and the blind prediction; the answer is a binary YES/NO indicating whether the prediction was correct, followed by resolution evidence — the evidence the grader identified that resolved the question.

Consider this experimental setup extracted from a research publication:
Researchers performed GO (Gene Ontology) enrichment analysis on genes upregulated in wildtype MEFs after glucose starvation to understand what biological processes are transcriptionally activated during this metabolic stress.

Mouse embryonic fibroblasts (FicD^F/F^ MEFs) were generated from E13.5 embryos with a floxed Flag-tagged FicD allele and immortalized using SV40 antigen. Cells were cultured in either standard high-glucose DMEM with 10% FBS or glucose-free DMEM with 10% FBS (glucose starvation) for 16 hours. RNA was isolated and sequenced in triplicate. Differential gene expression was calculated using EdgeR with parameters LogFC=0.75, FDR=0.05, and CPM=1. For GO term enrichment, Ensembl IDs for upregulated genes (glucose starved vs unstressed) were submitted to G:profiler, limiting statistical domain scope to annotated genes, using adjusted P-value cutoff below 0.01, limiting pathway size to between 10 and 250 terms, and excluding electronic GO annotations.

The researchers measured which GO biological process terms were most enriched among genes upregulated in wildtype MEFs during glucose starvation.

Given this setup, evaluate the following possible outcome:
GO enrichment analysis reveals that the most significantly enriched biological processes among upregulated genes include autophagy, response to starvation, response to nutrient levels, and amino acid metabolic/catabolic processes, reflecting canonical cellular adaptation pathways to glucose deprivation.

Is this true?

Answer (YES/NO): NO